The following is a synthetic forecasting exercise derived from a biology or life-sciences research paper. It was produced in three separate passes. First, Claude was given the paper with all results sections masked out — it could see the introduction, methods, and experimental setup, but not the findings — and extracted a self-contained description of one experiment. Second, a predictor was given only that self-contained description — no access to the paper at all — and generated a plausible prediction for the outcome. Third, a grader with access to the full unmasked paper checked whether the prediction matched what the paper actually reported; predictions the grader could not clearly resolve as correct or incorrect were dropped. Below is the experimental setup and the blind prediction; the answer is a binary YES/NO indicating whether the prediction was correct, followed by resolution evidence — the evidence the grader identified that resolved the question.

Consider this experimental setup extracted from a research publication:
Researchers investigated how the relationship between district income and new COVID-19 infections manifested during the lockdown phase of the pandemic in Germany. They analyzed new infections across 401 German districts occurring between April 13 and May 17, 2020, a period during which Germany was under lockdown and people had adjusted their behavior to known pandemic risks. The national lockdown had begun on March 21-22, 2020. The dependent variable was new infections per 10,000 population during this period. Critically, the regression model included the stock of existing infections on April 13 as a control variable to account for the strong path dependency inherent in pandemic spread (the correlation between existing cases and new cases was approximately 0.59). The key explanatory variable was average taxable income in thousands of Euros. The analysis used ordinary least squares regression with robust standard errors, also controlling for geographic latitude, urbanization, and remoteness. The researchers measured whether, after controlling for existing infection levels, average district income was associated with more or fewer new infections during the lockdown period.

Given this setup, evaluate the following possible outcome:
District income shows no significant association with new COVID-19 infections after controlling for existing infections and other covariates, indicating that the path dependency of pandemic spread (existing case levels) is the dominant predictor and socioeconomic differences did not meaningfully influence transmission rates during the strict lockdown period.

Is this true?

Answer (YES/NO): NO